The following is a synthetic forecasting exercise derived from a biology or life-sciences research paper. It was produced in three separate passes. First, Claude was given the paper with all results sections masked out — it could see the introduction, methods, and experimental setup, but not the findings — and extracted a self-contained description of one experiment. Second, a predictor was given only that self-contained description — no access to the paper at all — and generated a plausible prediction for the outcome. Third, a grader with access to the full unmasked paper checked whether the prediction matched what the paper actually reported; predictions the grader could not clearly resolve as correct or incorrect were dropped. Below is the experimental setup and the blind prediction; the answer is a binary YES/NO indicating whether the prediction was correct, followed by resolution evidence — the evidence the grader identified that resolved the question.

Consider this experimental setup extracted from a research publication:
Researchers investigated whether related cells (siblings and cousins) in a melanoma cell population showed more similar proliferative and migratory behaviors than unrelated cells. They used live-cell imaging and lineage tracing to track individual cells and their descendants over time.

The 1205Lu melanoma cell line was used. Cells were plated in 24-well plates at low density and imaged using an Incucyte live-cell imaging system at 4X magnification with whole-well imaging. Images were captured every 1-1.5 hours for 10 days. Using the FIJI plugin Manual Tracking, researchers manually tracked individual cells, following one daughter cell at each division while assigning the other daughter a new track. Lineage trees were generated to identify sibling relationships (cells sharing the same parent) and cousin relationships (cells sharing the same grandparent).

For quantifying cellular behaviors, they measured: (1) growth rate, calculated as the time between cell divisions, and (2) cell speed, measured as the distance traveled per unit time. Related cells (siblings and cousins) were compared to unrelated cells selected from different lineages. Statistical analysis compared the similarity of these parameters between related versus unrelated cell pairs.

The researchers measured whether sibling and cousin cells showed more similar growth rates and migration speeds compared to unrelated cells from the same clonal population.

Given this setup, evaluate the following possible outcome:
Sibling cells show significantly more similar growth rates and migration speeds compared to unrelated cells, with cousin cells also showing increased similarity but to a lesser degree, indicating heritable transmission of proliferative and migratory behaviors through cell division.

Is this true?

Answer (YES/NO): NO